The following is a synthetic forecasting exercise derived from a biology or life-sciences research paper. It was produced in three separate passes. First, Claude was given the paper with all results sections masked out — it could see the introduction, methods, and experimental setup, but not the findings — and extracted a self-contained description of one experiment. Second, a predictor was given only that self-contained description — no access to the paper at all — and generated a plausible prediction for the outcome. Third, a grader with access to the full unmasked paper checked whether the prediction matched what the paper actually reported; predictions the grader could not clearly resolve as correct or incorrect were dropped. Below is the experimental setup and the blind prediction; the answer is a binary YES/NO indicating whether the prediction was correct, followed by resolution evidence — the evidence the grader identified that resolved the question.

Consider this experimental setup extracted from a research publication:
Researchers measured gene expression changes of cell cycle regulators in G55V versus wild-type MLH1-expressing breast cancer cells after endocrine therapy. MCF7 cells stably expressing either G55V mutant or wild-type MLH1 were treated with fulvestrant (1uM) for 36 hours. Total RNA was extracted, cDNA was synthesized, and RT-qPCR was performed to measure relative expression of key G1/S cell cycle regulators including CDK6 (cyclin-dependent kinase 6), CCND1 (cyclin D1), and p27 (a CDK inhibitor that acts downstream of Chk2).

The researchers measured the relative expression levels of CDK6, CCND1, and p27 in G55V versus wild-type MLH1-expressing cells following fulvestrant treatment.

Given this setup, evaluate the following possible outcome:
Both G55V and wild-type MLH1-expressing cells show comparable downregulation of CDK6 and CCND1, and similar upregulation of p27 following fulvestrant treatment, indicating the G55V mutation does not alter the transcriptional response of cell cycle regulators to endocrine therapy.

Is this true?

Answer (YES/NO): NO